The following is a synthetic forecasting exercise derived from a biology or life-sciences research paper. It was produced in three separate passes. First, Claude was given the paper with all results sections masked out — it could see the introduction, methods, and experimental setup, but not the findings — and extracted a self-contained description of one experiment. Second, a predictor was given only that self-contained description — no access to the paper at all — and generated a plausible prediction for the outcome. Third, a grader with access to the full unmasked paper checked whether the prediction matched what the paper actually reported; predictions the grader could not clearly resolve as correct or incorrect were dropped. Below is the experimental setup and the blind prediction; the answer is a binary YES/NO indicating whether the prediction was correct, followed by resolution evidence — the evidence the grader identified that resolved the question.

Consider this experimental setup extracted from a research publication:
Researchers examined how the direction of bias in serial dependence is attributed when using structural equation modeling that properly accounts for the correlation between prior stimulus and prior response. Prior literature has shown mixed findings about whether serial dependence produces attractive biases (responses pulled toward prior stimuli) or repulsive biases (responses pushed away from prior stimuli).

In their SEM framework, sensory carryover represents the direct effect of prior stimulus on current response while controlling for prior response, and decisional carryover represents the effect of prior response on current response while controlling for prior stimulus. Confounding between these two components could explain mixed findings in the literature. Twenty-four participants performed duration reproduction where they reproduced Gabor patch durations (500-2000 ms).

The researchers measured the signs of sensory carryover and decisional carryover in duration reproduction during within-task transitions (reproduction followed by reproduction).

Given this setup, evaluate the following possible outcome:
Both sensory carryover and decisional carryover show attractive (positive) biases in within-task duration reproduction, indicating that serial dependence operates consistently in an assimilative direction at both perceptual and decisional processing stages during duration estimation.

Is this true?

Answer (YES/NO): NO